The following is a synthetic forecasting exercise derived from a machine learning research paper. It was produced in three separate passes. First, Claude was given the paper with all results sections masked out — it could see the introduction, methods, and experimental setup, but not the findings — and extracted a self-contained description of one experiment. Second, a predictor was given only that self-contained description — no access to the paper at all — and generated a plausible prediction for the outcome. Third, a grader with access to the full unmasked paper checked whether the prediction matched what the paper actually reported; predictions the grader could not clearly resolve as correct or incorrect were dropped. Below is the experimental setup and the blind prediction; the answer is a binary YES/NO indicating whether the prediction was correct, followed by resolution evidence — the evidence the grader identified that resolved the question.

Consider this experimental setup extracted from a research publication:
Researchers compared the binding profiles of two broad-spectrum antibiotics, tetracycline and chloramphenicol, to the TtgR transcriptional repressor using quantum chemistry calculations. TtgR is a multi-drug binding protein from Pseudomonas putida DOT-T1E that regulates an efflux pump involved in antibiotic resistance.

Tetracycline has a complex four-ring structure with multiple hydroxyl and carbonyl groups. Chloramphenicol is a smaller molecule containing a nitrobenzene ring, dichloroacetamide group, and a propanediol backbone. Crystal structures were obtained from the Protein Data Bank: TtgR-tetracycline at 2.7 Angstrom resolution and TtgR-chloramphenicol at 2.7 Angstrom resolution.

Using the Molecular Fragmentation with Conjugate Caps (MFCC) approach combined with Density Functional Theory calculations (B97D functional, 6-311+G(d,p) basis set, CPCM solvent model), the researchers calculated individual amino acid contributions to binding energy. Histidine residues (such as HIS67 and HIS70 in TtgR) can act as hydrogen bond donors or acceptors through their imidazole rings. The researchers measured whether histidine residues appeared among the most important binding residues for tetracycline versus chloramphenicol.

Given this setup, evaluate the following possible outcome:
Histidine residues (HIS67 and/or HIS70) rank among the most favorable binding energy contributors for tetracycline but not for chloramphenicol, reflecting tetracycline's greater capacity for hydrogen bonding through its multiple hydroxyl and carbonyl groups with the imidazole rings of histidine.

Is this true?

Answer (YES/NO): NO